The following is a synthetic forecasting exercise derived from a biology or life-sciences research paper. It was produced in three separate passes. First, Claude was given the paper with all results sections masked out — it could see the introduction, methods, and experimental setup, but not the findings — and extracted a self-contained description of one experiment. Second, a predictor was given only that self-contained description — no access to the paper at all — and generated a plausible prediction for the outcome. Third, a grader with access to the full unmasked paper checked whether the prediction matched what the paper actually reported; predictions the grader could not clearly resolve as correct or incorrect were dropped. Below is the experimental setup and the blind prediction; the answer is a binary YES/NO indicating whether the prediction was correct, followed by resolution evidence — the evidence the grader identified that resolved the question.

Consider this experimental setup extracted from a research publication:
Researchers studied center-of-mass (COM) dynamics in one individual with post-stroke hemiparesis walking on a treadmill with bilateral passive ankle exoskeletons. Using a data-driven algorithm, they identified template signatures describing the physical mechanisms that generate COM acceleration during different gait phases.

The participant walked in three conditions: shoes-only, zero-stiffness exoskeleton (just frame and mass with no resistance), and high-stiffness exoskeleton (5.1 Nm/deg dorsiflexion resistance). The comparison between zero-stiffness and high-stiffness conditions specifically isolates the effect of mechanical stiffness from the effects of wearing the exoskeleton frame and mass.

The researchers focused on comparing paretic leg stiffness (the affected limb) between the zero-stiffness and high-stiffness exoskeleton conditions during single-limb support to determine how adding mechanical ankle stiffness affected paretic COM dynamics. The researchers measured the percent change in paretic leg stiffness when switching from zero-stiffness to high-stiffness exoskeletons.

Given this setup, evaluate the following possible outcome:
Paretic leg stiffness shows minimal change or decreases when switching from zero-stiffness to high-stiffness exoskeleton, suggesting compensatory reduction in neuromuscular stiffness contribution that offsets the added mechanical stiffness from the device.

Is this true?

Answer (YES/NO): YES